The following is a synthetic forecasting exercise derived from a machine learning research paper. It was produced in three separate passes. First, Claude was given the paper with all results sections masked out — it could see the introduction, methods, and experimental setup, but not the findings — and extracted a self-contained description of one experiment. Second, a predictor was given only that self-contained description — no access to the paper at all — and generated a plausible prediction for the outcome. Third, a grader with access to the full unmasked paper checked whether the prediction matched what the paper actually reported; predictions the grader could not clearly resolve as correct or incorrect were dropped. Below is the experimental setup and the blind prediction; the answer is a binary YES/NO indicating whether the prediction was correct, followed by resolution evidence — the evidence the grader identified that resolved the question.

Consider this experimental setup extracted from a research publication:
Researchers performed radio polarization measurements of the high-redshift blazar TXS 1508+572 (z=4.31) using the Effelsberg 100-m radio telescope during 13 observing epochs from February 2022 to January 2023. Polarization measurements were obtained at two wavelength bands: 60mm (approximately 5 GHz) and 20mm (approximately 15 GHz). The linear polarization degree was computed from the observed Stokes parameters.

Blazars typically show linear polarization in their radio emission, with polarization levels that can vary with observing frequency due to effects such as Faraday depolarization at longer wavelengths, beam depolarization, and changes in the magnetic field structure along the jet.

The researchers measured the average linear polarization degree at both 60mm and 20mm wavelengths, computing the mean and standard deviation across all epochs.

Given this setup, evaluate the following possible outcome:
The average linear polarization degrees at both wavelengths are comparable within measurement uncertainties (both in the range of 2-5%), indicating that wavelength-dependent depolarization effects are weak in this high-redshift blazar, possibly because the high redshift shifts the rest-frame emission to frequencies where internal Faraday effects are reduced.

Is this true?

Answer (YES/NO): YES